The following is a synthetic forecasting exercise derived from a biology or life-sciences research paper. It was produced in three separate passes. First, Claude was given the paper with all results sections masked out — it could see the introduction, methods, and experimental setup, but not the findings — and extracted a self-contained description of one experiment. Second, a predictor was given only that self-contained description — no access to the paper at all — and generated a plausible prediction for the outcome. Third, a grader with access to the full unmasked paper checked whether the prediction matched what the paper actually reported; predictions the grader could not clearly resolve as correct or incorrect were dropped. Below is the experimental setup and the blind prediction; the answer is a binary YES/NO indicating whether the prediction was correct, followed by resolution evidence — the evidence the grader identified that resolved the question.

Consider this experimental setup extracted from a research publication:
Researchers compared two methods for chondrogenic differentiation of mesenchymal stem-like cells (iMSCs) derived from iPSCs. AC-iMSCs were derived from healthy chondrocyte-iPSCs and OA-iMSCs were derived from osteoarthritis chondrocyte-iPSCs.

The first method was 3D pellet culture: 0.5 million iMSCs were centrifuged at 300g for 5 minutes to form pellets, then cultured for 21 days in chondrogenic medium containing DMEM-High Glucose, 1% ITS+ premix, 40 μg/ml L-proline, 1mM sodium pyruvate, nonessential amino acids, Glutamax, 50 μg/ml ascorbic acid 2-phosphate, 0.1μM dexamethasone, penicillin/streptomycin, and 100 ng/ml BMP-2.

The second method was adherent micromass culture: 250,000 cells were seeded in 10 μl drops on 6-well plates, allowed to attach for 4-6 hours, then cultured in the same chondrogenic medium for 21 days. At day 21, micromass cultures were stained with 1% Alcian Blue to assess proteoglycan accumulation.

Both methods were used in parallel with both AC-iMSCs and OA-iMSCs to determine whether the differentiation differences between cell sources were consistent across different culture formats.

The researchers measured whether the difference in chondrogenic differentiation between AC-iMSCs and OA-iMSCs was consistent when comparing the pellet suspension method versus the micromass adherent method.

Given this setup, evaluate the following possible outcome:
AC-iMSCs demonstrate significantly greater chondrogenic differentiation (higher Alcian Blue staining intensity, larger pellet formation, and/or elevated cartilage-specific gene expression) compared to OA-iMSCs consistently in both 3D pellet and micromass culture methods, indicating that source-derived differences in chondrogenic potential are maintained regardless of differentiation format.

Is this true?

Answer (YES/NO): YES